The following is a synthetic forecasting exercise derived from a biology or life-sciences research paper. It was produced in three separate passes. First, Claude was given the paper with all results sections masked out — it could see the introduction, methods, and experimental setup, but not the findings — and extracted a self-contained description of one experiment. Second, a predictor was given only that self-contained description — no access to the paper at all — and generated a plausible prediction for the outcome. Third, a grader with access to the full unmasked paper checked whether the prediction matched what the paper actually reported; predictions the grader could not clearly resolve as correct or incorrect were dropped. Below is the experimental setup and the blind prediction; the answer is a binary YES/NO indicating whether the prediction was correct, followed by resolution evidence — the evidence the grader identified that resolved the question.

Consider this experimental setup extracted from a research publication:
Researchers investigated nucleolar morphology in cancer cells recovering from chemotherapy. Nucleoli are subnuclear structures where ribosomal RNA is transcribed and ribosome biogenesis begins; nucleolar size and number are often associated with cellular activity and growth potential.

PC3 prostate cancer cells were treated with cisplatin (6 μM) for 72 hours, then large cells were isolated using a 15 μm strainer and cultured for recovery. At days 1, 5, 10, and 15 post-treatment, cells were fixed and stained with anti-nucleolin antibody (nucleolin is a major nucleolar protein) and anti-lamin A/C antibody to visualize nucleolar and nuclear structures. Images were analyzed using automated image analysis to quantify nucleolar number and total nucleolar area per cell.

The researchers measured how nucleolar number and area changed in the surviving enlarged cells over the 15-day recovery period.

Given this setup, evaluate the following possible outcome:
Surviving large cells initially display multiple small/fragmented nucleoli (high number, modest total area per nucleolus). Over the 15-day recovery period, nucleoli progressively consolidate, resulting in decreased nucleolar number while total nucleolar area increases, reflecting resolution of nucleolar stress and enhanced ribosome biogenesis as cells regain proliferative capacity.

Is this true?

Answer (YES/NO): YES